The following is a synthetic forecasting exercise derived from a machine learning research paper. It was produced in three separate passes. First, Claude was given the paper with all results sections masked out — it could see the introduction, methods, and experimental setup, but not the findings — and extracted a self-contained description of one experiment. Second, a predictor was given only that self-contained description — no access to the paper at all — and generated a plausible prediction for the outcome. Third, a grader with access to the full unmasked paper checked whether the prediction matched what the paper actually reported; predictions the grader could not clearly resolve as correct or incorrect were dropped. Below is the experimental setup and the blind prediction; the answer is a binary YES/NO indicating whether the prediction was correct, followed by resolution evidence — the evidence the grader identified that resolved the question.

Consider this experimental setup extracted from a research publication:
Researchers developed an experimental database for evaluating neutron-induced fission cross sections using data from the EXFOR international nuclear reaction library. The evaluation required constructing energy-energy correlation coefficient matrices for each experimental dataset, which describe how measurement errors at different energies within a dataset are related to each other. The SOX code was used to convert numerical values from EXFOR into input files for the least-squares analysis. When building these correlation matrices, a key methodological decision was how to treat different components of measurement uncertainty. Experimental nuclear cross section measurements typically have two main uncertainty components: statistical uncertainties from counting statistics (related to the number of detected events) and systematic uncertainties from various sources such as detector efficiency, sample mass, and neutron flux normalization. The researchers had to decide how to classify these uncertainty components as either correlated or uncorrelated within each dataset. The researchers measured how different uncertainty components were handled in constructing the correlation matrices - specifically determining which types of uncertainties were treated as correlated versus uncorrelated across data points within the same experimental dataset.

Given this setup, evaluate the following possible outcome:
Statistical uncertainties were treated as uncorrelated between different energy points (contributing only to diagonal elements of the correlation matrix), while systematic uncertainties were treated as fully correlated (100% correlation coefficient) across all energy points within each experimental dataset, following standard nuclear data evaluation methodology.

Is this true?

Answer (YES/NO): YES